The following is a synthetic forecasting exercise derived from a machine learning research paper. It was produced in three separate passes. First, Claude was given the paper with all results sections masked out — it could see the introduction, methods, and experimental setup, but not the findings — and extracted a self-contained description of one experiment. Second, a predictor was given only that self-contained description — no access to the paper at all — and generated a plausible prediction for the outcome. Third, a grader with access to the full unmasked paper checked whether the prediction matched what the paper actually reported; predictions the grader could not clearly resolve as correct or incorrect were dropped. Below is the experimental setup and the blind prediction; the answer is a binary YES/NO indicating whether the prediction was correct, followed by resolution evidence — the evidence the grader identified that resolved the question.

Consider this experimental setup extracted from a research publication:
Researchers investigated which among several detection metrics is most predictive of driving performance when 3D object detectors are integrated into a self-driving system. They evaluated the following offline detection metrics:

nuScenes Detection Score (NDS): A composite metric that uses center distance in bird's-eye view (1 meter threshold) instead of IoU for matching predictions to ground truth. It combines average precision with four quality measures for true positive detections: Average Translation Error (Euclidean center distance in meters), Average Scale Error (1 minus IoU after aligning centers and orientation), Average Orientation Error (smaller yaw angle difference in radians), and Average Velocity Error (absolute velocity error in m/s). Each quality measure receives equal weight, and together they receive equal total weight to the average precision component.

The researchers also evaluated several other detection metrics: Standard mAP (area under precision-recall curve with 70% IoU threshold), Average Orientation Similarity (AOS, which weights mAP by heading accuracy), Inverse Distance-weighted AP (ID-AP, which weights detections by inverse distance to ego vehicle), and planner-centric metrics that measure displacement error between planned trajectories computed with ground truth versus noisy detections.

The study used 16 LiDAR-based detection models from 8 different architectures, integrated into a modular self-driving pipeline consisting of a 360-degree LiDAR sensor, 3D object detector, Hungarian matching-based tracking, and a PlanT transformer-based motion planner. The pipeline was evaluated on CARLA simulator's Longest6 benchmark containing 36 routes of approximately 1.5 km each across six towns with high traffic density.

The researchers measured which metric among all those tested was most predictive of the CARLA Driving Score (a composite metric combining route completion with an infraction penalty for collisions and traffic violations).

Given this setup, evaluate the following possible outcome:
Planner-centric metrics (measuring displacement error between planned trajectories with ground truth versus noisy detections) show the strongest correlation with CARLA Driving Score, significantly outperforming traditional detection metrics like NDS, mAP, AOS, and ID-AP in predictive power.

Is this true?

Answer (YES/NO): NO